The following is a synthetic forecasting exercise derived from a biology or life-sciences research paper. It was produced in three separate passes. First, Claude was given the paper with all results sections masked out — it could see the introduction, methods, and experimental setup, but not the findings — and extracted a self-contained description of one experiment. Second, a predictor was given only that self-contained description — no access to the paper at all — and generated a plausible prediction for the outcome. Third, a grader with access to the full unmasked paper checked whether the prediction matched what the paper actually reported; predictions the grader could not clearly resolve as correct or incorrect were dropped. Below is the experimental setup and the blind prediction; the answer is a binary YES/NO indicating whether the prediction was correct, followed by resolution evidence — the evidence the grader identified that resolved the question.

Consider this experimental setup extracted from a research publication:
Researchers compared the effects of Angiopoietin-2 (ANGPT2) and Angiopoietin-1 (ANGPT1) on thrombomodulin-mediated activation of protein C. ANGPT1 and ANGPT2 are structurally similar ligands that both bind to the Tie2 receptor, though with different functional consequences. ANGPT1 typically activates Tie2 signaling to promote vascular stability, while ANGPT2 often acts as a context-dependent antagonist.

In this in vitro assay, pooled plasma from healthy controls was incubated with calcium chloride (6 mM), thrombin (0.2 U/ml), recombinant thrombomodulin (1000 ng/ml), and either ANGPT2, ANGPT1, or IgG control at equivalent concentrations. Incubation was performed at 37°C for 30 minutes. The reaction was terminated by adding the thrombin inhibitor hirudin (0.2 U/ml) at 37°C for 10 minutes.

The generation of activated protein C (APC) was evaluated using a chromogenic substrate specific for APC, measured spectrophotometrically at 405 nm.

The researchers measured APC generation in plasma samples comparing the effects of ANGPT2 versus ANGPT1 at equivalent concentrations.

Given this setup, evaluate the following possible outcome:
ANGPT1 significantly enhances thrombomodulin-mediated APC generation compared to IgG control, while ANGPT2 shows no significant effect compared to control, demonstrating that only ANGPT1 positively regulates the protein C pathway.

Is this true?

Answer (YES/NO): NO